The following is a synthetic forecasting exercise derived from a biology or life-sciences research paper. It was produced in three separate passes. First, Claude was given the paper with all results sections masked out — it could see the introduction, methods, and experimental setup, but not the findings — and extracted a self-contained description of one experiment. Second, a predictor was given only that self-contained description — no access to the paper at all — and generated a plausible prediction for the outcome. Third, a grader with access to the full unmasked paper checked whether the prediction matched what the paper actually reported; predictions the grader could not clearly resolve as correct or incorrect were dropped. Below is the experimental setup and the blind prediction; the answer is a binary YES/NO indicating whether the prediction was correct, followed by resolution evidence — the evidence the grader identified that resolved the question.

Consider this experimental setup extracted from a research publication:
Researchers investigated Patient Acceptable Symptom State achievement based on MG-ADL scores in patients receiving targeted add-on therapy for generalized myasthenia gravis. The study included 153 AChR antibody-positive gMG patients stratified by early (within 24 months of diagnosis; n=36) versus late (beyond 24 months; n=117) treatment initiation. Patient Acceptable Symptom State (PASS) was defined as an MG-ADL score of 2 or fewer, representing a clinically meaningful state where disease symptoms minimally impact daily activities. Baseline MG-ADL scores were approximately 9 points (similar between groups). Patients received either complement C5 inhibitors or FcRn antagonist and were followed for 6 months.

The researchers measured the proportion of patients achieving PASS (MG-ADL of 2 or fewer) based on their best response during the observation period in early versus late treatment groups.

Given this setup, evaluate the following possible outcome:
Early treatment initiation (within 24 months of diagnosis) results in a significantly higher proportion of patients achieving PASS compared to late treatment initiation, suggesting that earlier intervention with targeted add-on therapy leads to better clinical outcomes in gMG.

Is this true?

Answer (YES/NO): YES